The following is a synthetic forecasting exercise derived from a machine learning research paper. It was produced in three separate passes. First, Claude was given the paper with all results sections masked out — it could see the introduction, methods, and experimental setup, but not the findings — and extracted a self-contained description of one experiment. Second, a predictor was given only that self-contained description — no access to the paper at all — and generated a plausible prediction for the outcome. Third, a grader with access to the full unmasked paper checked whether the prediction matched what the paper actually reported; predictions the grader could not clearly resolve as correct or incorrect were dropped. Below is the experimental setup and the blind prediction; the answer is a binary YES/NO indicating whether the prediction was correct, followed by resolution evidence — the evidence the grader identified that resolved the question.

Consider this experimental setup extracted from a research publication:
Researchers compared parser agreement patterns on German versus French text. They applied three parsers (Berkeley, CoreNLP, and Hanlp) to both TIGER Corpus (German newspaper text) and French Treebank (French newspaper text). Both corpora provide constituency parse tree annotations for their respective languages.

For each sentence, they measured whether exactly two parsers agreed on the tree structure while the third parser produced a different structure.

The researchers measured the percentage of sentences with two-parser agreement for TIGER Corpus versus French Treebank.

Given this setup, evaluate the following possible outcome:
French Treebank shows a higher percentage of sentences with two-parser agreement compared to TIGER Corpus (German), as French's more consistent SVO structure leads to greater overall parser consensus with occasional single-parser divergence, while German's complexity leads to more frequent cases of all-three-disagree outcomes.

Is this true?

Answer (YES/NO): YES